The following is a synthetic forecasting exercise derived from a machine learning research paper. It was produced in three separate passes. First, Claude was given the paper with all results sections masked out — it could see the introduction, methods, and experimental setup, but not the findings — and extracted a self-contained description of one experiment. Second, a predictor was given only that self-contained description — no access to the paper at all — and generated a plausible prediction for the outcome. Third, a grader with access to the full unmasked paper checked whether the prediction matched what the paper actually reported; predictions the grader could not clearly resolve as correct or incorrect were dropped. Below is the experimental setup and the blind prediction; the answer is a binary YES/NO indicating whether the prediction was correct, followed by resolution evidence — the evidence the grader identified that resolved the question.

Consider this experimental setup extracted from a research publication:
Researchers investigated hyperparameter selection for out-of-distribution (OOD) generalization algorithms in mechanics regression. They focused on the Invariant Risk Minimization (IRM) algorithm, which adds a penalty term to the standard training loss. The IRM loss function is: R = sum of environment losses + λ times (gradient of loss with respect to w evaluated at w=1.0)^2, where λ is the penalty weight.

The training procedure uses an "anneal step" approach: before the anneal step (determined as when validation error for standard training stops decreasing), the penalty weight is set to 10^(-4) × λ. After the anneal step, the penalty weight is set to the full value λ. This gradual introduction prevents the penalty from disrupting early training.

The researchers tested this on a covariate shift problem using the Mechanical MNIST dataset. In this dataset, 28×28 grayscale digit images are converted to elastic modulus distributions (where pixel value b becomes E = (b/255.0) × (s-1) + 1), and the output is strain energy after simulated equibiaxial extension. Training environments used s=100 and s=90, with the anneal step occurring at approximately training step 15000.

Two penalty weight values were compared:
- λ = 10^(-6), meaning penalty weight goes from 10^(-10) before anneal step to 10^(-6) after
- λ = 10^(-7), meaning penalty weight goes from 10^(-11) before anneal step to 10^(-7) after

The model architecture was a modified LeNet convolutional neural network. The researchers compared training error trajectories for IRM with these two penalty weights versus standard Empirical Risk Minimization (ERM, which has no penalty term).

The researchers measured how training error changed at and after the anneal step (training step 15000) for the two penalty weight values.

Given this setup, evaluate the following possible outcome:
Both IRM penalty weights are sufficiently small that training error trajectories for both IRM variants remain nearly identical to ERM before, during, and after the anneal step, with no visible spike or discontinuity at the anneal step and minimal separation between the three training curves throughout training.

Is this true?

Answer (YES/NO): NO